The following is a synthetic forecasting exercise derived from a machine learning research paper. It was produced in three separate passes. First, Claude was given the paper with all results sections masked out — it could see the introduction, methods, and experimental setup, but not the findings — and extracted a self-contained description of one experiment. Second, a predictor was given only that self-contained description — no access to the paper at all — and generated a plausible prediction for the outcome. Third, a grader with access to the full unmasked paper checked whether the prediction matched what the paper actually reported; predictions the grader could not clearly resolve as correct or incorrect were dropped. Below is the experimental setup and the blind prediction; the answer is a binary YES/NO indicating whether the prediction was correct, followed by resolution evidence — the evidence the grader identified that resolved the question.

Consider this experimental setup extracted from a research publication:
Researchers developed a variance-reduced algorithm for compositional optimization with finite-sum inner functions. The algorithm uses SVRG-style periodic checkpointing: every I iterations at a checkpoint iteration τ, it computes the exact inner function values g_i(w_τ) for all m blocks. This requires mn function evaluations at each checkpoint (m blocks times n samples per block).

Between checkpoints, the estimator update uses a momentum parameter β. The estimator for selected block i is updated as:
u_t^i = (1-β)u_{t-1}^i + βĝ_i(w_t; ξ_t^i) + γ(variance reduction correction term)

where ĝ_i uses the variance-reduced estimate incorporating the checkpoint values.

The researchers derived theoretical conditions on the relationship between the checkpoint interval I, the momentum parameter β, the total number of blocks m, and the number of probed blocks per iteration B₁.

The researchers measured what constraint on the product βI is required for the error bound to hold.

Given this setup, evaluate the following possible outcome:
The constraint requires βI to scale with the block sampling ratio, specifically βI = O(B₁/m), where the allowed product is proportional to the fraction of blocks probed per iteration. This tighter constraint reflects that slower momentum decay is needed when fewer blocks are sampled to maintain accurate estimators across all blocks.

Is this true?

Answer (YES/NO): NO